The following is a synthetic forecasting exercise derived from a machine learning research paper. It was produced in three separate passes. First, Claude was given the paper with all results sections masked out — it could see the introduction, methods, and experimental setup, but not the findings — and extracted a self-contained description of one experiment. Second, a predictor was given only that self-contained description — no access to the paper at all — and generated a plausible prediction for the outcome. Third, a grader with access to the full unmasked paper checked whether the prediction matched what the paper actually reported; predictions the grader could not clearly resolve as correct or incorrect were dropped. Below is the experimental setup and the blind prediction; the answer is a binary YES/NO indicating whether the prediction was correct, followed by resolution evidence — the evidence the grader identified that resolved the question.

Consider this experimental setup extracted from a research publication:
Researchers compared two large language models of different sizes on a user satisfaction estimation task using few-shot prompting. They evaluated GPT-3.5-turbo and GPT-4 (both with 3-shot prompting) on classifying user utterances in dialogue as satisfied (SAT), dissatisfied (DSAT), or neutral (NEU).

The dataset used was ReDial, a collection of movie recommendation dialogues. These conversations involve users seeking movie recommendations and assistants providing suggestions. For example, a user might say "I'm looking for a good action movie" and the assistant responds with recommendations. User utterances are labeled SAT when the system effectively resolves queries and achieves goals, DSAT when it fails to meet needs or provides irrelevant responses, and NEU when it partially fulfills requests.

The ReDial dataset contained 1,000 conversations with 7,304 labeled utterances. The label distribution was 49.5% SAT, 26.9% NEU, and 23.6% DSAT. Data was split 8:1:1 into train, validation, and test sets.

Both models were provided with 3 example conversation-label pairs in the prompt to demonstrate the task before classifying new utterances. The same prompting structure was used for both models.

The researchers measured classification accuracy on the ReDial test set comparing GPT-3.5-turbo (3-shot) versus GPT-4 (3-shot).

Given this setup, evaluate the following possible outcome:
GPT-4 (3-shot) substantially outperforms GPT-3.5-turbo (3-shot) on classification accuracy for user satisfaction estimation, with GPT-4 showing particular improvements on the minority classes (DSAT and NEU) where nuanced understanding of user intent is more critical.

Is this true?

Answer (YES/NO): NO